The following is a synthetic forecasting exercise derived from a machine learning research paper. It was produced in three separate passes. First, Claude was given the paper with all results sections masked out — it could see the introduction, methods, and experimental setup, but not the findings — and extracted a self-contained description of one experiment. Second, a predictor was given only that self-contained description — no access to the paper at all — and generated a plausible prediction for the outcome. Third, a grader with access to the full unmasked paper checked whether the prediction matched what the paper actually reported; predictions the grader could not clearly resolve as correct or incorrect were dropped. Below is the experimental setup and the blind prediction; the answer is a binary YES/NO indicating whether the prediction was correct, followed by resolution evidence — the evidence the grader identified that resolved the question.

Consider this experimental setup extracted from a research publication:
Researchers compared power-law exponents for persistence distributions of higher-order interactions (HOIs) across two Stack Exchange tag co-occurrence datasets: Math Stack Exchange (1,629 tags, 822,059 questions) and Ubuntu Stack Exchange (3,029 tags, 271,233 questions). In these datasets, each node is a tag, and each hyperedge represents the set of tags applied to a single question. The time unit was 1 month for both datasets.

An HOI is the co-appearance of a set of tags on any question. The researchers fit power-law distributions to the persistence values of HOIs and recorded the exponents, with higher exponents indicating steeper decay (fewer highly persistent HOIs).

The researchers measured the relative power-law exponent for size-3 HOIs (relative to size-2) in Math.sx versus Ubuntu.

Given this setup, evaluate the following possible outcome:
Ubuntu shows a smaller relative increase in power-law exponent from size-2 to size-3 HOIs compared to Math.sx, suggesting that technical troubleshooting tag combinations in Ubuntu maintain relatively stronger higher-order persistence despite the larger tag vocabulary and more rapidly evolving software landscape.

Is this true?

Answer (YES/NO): NO